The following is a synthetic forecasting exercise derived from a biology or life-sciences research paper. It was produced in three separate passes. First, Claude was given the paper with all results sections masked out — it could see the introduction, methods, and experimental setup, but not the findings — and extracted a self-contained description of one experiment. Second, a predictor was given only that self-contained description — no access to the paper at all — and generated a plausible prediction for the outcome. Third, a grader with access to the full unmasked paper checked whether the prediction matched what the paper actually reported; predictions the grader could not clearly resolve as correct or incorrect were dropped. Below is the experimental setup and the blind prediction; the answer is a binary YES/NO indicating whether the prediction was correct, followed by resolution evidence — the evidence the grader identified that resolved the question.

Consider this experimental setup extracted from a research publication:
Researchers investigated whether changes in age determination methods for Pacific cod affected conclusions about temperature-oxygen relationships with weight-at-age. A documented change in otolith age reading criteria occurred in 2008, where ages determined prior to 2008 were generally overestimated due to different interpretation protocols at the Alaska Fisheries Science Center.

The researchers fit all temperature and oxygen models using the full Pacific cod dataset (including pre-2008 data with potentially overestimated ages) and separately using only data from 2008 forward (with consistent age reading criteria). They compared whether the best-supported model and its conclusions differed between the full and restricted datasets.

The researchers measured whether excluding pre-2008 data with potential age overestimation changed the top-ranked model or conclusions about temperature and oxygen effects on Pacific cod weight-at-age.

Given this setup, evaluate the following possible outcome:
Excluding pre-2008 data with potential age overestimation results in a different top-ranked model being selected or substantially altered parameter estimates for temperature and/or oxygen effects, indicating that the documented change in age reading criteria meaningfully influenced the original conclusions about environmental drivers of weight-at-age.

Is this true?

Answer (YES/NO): NO